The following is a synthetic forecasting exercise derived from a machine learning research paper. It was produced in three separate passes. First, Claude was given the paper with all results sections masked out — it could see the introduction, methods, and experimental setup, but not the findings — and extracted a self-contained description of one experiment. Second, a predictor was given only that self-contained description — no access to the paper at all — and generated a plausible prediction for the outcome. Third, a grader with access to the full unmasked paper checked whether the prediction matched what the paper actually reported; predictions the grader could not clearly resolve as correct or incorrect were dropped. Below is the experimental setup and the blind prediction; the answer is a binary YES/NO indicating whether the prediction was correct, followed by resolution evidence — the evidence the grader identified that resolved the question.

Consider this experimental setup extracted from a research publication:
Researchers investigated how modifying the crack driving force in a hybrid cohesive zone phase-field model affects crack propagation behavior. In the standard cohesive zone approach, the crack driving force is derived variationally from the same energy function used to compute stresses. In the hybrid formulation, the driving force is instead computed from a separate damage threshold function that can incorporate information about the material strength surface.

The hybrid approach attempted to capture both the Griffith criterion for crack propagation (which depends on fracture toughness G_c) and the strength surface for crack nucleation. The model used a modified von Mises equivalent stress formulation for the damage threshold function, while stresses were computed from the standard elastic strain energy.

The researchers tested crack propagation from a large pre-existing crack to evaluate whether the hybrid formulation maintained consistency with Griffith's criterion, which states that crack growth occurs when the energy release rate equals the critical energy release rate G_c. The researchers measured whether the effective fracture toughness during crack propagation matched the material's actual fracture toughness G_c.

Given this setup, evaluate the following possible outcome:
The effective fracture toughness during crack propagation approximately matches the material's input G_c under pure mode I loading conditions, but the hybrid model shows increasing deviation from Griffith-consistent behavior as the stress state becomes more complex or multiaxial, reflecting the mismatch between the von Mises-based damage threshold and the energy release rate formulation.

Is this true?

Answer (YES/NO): NO